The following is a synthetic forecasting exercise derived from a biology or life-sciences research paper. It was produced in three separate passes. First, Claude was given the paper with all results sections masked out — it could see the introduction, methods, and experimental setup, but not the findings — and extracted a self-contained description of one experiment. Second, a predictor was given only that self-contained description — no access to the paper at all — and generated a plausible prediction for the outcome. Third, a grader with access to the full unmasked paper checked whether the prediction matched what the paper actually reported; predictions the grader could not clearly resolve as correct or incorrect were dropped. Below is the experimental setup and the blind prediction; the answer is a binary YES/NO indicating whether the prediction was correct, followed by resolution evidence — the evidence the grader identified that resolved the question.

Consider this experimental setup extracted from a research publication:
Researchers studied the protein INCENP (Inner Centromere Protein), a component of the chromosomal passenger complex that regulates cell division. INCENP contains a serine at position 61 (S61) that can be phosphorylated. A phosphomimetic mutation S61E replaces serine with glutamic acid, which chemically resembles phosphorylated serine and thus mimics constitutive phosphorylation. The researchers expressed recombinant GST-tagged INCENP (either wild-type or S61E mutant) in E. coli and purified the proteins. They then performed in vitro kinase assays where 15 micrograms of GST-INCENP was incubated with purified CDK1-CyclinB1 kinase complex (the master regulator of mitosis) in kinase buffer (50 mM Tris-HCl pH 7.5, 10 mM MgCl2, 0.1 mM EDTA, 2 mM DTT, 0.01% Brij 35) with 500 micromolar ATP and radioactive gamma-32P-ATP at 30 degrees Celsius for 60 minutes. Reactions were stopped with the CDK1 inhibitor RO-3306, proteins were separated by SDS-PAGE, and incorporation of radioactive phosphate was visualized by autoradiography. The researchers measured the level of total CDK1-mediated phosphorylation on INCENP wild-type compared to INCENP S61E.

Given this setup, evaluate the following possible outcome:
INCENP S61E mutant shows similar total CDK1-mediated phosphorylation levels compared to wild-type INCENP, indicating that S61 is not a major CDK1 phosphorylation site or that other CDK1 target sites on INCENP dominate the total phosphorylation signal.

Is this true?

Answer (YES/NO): YES